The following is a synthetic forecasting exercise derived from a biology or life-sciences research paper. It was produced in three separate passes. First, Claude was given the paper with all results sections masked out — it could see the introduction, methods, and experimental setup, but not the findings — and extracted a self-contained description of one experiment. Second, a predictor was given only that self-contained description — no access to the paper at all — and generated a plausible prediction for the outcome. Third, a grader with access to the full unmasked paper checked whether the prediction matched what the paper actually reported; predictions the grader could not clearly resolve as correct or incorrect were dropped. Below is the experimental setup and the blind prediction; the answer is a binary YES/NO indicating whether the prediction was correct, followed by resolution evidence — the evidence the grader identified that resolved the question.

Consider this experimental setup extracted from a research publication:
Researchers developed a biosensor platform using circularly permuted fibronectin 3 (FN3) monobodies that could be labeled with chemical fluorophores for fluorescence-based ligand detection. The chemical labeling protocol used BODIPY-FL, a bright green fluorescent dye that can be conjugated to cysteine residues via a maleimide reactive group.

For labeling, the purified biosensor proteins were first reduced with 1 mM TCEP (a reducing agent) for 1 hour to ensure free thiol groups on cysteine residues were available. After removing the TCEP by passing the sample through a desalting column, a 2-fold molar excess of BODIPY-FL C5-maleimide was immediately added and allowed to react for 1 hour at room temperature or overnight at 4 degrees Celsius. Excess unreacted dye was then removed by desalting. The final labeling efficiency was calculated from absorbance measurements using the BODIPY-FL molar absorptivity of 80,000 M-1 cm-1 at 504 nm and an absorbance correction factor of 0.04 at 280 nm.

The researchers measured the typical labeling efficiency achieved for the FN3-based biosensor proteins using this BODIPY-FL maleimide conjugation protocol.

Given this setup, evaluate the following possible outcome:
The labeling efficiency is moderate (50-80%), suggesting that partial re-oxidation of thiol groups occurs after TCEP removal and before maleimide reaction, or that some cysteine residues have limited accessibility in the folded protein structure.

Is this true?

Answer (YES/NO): NO